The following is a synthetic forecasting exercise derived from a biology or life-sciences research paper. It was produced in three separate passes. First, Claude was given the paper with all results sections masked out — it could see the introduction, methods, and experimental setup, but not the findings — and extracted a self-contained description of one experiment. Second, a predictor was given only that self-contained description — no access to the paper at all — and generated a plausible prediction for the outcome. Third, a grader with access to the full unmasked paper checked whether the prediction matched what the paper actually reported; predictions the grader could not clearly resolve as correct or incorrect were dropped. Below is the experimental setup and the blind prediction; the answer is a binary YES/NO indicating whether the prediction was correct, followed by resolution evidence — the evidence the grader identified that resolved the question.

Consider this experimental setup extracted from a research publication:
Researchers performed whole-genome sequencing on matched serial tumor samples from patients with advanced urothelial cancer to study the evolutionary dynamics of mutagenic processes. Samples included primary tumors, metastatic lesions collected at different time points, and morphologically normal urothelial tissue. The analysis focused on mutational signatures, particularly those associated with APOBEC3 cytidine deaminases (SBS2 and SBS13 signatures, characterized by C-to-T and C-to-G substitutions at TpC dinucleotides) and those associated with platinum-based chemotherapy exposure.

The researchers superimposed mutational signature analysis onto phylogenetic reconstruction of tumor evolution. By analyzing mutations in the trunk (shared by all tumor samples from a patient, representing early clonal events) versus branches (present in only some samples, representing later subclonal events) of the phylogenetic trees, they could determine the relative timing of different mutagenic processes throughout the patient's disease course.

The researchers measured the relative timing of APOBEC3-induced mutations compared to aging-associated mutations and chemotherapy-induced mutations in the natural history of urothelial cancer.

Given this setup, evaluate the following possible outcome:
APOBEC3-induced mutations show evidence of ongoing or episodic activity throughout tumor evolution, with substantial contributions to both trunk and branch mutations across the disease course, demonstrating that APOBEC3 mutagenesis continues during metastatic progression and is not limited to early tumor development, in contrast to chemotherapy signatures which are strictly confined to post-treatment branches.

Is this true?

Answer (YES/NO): NO